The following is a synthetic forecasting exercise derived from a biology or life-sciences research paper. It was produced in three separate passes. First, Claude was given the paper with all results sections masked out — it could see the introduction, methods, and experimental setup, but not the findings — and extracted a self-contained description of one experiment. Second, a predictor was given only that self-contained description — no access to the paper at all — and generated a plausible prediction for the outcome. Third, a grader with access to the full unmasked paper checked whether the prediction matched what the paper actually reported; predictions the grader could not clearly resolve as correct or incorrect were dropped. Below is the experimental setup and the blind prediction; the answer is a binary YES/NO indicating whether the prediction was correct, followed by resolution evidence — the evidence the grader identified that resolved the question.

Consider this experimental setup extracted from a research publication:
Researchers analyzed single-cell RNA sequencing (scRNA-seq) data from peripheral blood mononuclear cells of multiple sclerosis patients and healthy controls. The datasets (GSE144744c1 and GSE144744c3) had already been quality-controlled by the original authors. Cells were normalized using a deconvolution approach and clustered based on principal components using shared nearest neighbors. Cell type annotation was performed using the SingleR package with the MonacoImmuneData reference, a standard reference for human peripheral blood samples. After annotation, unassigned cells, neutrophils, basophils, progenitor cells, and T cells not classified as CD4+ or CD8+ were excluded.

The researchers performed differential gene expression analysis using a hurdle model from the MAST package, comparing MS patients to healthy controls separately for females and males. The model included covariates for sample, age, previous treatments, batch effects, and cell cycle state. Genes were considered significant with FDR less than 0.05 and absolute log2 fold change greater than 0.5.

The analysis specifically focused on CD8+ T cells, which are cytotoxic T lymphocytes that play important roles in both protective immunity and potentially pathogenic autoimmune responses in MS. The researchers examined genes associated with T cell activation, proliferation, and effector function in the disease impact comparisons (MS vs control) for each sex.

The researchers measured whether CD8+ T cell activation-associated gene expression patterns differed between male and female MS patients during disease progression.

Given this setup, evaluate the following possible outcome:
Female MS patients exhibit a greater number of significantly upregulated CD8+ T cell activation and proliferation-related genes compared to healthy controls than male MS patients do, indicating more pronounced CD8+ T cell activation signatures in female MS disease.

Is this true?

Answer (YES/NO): NO